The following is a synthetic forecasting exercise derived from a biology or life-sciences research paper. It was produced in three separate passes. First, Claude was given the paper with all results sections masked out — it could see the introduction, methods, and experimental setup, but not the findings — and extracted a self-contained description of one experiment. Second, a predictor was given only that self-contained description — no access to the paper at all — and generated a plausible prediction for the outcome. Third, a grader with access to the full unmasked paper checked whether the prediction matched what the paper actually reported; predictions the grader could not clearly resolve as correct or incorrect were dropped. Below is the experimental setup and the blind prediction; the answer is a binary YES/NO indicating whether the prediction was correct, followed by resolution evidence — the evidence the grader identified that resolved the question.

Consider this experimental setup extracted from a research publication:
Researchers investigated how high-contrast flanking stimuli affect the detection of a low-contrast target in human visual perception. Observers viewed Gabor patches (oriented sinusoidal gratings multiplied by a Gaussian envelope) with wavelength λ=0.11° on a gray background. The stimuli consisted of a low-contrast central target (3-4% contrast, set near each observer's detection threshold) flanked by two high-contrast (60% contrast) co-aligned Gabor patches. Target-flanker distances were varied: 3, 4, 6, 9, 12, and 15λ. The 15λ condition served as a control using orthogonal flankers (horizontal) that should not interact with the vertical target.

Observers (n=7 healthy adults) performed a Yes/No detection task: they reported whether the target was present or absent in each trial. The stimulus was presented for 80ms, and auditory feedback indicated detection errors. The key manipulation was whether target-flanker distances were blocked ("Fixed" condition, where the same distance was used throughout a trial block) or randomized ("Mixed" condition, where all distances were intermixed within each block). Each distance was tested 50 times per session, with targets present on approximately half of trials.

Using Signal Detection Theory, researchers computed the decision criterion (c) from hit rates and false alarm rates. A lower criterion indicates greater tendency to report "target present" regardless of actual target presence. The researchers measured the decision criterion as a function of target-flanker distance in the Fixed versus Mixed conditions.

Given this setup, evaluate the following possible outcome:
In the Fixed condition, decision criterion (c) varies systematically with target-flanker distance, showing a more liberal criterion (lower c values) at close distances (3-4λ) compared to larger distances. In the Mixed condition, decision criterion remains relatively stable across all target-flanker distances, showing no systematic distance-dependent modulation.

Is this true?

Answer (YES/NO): NO